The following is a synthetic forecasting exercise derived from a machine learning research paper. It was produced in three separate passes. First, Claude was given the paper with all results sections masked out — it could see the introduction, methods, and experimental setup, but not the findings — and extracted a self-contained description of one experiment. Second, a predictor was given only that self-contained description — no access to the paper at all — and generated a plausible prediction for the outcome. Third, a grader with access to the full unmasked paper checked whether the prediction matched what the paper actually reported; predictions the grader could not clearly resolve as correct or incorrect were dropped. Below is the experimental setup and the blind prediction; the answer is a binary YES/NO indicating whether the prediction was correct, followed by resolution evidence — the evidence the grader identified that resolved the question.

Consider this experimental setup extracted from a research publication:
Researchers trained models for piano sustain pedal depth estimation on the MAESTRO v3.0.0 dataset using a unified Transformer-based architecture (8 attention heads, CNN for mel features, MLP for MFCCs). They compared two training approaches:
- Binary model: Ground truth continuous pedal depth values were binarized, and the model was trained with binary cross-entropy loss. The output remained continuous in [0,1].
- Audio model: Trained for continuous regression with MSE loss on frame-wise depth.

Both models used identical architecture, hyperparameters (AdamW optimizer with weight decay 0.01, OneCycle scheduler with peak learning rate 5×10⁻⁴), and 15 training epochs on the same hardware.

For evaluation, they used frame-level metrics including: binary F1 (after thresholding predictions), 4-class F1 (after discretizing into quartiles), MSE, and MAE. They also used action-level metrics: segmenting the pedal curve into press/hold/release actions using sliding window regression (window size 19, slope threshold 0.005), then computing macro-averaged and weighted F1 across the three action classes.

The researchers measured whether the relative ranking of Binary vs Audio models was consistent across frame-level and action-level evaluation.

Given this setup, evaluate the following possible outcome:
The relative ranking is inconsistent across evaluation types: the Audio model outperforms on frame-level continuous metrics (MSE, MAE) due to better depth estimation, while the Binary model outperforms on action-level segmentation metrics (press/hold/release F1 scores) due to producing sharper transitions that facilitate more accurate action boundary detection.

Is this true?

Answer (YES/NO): NO